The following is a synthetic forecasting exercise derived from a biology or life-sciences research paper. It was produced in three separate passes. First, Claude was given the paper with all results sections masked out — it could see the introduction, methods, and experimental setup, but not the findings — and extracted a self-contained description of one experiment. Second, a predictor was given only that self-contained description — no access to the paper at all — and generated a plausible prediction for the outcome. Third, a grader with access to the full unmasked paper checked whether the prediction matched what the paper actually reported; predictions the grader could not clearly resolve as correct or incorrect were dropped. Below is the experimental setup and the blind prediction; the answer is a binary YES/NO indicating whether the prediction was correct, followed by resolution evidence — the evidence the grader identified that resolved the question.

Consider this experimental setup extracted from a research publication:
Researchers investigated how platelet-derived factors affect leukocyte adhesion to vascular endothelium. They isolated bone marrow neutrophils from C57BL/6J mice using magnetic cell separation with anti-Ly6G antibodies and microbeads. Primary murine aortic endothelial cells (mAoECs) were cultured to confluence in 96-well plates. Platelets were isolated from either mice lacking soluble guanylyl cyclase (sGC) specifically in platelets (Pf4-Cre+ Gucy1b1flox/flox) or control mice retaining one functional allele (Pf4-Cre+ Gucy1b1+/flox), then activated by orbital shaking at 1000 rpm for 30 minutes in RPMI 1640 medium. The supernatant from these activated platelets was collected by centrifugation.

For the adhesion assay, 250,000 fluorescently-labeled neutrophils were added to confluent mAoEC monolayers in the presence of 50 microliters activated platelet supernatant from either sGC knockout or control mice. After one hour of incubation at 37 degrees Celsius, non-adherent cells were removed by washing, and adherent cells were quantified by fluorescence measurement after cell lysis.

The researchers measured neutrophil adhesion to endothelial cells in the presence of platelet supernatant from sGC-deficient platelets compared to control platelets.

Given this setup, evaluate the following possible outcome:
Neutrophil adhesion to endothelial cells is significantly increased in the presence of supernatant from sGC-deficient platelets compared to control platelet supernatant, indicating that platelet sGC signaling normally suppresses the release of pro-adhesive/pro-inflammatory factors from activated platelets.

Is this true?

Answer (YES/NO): YES